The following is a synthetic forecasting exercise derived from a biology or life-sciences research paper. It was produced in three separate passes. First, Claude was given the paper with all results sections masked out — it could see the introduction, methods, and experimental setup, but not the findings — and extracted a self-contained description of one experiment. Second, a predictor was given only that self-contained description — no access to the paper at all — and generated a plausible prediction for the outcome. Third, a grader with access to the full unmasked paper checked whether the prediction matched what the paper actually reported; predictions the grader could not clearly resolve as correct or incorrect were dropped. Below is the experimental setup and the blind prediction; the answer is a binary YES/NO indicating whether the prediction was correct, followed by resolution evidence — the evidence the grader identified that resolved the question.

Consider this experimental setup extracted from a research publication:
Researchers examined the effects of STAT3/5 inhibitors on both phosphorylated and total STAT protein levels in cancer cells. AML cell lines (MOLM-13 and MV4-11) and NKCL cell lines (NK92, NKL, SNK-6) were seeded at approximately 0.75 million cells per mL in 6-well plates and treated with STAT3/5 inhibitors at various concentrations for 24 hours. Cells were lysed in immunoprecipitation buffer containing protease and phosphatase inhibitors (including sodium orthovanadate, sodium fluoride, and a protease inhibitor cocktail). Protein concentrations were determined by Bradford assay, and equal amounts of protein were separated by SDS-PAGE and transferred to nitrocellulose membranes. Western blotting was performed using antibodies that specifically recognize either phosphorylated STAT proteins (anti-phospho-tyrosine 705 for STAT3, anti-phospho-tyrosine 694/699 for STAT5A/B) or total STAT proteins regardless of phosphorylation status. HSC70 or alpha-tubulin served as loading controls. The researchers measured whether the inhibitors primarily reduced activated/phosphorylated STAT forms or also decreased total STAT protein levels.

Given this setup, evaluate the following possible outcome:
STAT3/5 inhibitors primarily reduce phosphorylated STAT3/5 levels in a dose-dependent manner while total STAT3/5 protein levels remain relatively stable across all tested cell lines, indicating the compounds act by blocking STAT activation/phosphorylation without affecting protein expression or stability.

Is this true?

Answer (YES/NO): NO